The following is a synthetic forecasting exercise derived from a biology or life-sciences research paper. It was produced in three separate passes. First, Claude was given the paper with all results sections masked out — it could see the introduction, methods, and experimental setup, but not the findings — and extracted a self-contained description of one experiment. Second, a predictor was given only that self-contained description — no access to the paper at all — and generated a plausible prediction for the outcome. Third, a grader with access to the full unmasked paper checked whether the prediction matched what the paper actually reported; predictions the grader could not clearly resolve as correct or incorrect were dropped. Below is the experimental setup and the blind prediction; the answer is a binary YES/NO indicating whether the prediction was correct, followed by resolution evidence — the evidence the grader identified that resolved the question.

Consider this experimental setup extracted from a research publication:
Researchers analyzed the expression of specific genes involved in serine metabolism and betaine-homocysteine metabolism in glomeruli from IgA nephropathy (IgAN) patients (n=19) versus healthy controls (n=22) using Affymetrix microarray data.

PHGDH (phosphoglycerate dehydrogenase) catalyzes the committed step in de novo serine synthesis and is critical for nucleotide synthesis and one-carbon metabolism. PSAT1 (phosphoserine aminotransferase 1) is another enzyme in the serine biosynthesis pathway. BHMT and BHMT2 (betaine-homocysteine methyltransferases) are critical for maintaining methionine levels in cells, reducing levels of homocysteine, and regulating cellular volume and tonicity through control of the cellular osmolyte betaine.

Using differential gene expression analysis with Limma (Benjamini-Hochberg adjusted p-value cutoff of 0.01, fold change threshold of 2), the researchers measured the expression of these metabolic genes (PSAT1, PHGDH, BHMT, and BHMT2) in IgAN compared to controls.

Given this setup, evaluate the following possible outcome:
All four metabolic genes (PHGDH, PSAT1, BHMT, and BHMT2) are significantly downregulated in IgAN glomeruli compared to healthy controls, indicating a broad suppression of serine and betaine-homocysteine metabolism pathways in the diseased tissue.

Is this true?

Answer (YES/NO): YES